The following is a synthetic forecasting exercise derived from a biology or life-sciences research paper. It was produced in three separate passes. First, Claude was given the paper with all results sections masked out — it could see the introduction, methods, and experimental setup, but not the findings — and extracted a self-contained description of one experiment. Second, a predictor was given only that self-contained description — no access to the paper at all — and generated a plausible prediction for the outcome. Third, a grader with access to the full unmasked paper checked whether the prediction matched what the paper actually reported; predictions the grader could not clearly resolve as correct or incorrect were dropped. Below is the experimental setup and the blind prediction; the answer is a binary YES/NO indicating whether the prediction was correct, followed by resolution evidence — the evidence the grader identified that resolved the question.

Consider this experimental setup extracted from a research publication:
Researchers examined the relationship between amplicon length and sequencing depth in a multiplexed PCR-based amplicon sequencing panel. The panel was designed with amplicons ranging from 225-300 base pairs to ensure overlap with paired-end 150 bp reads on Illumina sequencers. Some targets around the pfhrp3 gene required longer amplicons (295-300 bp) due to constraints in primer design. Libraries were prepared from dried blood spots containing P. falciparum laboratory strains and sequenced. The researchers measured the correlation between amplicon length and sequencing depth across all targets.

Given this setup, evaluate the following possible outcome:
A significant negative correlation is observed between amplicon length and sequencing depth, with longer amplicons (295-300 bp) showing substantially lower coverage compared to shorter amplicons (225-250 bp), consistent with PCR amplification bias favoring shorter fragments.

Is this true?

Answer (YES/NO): YES